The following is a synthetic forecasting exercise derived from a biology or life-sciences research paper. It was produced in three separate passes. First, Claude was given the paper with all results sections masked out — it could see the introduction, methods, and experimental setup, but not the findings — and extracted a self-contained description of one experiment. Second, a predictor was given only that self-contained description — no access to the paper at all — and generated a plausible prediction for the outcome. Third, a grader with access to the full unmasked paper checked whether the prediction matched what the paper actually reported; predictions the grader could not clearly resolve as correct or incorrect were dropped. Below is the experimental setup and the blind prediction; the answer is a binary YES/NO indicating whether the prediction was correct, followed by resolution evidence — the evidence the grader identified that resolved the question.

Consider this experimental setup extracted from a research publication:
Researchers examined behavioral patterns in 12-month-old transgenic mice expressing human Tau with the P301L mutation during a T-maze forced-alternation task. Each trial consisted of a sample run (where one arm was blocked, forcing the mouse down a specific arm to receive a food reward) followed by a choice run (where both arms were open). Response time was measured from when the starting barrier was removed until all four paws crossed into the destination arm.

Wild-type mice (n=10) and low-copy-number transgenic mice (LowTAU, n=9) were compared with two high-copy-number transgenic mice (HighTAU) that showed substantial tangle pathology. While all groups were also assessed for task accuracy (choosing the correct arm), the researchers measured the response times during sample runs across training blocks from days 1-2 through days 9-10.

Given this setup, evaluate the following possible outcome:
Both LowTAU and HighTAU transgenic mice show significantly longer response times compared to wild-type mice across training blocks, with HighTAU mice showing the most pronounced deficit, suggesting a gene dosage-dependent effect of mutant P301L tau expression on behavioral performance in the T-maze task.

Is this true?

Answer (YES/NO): NO